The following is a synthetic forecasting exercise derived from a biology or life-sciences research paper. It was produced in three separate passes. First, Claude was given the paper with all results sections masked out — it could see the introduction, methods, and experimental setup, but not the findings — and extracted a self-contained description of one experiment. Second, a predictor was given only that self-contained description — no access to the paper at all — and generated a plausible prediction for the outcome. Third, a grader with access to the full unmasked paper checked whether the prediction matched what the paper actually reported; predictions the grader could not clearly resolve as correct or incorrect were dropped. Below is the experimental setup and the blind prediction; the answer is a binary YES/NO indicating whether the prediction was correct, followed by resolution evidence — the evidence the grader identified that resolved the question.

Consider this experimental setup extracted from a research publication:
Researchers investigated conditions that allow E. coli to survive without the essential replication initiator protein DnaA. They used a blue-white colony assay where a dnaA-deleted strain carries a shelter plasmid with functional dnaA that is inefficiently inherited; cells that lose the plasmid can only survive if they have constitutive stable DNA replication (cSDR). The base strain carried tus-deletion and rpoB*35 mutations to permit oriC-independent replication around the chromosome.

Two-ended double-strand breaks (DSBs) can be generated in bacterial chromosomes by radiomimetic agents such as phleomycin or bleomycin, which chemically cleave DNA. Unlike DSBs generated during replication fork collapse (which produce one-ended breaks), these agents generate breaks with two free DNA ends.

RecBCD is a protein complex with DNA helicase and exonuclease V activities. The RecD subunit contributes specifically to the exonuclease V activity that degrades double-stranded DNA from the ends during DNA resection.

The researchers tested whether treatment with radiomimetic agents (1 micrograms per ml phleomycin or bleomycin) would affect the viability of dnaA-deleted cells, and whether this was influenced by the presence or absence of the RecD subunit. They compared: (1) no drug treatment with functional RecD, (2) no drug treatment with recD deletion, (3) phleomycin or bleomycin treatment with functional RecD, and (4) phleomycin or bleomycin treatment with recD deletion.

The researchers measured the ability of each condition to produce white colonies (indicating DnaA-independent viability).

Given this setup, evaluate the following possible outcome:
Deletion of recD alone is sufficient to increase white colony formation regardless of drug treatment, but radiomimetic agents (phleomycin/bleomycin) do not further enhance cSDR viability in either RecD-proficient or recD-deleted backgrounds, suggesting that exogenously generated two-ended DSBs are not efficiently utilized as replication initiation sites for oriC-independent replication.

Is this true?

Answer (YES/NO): NO